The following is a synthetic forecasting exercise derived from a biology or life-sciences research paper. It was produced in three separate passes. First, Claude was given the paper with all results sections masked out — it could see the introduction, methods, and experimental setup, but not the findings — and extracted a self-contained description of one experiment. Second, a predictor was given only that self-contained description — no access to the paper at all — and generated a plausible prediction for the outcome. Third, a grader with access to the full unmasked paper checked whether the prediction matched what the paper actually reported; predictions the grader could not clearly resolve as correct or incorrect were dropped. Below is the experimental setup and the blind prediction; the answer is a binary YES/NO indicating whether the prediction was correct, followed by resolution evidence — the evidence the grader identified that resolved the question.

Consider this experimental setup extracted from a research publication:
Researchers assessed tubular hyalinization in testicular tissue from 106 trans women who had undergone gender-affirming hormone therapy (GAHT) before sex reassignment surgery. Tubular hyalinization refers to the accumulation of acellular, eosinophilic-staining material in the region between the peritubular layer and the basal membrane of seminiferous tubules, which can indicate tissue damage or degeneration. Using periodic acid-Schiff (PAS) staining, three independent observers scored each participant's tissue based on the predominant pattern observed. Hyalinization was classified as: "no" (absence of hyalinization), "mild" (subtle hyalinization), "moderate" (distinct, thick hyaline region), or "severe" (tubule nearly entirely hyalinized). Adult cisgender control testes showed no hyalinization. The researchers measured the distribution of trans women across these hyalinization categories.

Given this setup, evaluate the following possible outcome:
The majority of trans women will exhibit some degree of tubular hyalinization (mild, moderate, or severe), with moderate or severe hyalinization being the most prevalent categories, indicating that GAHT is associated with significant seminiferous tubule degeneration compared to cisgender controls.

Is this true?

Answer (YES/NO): NO